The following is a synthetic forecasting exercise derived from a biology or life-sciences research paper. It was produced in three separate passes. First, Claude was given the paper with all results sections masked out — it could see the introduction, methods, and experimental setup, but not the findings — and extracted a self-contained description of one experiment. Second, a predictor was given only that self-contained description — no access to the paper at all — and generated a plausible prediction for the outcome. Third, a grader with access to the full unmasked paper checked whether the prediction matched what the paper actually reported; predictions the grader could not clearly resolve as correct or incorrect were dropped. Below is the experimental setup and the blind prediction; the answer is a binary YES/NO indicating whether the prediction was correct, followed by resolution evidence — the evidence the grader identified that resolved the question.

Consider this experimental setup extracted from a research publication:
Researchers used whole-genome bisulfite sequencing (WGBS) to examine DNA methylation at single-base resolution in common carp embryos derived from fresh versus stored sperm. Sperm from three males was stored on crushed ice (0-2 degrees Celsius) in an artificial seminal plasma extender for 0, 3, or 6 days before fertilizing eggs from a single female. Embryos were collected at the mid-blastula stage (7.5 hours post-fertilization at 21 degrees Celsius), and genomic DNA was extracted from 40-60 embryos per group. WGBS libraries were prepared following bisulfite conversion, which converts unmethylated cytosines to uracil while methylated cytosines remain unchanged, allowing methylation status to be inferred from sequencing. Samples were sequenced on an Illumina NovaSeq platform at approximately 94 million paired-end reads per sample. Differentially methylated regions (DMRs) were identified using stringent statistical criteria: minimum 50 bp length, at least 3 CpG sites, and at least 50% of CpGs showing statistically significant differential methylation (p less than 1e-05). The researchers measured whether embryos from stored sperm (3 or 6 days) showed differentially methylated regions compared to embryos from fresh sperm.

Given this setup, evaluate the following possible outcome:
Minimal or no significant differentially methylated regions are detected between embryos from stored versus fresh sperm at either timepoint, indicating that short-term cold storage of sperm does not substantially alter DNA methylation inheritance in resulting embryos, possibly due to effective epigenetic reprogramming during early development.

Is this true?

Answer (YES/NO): NO